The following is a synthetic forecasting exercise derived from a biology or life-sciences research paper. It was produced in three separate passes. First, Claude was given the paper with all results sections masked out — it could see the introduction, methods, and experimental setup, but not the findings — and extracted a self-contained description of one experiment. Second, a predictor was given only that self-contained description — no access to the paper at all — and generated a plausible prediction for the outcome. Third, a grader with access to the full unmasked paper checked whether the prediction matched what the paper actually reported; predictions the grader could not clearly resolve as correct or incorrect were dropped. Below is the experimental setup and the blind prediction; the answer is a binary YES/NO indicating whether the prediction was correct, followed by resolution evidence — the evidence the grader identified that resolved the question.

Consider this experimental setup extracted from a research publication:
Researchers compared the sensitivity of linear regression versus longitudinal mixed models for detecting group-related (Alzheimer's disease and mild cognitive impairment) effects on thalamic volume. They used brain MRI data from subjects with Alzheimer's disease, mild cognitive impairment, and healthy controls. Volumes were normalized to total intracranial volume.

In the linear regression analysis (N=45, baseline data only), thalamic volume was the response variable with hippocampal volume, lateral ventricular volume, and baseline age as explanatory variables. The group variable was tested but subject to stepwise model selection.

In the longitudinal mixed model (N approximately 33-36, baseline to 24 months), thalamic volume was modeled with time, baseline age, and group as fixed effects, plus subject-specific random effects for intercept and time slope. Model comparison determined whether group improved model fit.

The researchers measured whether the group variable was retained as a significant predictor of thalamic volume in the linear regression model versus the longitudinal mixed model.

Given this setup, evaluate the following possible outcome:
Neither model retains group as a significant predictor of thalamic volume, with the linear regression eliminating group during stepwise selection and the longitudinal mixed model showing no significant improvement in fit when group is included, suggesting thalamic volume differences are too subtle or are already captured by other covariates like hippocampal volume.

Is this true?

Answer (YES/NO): NO